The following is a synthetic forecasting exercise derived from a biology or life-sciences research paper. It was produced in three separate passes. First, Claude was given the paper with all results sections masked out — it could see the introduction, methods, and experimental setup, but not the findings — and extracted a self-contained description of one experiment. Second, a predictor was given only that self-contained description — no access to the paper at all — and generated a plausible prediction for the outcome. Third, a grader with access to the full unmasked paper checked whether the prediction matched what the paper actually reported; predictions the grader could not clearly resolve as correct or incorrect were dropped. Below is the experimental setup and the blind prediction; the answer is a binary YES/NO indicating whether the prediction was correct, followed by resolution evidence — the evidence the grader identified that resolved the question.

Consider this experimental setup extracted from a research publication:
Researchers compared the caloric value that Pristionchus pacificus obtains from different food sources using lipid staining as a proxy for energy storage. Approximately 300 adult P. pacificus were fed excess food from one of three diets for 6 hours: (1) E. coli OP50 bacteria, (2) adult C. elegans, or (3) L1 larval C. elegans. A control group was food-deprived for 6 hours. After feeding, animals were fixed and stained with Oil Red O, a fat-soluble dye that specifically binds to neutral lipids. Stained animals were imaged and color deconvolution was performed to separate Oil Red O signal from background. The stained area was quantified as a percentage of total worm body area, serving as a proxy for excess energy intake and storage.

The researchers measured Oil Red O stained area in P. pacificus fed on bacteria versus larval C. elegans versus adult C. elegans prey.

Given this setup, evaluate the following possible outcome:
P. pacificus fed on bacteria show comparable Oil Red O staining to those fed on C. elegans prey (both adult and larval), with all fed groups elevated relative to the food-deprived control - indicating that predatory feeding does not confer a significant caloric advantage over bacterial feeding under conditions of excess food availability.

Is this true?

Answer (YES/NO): NO